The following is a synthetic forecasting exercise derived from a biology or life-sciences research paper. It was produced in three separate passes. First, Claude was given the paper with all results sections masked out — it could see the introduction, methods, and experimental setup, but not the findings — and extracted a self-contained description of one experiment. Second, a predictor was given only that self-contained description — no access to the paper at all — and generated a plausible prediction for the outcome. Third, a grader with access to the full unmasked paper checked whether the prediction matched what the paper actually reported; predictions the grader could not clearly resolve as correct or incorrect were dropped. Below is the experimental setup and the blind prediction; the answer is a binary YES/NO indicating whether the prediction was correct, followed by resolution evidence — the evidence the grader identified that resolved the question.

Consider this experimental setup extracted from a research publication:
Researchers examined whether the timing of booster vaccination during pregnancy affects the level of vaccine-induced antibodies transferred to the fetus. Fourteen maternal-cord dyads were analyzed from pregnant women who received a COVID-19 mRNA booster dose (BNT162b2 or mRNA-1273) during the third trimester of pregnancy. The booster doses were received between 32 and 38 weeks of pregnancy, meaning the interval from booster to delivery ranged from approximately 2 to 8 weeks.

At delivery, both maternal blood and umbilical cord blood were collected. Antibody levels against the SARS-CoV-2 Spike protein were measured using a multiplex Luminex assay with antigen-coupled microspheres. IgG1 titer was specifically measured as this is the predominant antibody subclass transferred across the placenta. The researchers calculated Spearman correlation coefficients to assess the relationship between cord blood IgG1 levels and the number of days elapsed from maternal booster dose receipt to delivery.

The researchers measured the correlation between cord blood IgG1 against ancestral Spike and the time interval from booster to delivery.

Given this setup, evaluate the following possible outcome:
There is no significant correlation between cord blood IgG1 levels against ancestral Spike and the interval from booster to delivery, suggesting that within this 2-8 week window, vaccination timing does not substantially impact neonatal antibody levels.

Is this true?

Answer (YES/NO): NO